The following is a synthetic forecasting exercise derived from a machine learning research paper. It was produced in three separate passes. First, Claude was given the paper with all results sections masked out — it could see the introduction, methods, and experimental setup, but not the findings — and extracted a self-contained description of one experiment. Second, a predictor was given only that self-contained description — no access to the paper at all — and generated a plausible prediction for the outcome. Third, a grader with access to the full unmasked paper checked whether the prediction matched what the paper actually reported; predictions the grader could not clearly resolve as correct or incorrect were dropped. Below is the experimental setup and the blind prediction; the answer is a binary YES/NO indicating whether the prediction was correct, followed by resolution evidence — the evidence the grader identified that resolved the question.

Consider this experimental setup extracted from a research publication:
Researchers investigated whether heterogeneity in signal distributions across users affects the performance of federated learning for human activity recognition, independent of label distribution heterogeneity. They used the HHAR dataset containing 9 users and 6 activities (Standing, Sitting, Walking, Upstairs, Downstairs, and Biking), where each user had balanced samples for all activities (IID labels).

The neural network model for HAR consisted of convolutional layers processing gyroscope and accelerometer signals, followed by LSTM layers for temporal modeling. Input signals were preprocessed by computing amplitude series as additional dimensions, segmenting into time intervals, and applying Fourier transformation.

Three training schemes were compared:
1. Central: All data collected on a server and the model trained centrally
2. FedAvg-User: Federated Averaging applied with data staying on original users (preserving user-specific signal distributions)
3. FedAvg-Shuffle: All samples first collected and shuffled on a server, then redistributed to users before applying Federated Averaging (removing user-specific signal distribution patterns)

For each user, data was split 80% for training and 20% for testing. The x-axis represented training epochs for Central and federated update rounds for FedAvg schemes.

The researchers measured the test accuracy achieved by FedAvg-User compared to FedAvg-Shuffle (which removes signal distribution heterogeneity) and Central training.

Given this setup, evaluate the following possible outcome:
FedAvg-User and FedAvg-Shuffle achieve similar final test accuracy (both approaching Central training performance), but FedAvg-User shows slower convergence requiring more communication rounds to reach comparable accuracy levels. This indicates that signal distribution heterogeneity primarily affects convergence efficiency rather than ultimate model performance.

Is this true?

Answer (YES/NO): NO